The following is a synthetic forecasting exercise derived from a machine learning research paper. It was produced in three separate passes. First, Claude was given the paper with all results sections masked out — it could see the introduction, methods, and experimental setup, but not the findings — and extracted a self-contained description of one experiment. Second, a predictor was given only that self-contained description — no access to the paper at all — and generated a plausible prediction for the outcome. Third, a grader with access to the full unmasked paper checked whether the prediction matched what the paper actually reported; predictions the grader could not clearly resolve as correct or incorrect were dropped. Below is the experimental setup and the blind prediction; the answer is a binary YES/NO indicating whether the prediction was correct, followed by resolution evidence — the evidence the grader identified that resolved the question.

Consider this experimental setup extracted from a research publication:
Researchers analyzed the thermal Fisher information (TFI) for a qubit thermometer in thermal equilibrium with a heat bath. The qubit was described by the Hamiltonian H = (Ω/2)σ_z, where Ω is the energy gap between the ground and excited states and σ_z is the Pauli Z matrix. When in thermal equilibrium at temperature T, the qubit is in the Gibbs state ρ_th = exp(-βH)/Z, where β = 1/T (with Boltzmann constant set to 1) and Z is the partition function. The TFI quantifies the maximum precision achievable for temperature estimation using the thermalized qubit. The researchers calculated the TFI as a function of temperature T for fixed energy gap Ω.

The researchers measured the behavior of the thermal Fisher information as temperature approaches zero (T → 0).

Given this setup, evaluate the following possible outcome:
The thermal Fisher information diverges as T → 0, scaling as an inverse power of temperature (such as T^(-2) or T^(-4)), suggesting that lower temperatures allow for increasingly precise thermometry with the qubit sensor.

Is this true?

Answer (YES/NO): NO